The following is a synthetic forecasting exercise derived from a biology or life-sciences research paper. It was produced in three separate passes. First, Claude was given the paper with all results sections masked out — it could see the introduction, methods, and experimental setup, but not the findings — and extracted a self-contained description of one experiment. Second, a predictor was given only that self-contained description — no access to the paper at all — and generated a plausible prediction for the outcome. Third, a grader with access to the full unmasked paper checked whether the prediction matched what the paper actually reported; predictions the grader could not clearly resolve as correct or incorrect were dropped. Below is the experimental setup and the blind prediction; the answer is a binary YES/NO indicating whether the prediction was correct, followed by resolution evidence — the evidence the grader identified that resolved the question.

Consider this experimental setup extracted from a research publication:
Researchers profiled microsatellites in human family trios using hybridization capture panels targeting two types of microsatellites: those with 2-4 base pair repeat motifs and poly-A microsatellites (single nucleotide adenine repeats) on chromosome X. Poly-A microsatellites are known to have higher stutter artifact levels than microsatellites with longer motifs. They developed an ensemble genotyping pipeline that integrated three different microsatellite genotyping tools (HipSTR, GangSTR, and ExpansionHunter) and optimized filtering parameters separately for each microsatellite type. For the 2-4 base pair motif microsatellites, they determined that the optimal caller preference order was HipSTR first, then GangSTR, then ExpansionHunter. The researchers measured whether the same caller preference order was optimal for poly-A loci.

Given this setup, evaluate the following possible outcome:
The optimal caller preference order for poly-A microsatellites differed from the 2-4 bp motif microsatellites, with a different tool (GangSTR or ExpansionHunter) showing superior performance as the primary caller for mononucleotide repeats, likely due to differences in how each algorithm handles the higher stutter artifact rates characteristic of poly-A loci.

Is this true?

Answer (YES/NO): YES